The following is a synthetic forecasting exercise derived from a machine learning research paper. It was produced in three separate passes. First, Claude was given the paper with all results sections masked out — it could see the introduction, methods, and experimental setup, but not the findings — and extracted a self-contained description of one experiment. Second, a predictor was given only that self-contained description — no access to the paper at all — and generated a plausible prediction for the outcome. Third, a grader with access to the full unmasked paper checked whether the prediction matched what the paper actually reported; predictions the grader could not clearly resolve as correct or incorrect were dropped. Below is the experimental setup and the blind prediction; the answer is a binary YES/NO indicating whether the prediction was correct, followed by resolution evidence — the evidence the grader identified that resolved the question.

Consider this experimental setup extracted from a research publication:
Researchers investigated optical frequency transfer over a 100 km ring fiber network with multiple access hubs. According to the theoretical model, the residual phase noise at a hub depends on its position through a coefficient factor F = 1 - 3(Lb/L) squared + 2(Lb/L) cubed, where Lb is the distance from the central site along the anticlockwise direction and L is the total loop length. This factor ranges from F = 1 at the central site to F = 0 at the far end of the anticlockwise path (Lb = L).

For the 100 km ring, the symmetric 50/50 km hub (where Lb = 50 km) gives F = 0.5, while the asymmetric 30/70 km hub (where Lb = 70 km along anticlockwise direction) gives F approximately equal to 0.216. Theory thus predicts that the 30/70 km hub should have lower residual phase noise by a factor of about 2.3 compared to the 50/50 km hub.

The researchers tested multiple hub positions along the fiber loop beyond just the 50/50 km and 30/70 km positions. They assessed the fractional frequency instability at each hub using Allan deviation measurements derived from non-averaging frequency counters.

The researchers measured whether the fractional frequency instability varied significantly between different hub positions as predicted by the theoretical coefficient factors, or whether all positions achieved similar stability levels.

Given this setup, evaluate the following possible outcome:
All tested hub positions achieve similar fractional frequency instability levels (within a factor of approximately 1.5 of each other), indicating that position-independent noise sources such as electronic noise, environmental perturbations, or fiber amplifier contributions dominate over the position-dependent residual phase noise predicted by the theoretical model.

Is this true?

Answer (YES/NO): YES